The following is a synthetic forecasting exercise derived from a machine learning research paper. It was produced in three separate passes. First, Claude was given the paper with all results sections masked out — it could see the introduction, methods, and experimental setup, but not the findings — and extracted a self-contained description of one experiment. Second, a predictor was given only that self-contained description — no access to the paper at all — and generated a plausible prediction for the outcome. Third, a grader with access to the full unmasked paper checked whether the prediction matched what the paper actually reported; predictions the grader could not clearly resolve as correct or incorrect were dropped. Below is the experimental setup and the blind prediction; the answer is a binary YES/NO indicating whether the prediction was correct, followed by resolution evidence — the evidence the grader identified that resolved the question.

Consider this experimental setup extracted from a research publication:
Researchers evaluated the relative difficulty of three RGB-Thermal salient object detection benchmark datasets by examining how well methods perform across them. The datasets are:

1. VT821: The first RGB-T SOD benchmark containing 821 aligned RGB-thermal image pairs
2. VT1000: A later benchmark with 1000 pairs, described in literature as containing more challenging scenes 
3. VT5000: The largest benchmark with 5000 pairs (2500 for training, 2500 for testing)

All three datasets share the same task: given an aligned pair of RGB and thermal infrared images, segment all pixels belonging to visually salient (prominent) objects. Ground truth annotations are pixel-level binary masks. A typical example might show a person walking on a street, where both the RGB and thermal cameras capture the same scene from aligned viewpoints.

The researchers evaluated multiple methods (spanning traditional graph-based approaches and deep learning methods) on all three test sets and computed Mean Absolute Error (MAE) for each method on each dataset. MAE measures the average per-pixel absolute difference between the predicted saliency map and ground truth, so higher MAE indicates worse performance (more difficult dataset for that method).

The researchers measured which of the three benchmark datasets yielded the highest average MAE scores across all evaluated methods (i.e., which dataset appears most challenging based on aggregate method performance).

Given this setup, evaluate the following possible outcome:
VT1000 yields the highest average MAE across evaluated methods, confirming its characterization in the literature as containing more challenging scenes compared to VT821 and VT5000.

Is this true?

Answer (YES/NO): NO